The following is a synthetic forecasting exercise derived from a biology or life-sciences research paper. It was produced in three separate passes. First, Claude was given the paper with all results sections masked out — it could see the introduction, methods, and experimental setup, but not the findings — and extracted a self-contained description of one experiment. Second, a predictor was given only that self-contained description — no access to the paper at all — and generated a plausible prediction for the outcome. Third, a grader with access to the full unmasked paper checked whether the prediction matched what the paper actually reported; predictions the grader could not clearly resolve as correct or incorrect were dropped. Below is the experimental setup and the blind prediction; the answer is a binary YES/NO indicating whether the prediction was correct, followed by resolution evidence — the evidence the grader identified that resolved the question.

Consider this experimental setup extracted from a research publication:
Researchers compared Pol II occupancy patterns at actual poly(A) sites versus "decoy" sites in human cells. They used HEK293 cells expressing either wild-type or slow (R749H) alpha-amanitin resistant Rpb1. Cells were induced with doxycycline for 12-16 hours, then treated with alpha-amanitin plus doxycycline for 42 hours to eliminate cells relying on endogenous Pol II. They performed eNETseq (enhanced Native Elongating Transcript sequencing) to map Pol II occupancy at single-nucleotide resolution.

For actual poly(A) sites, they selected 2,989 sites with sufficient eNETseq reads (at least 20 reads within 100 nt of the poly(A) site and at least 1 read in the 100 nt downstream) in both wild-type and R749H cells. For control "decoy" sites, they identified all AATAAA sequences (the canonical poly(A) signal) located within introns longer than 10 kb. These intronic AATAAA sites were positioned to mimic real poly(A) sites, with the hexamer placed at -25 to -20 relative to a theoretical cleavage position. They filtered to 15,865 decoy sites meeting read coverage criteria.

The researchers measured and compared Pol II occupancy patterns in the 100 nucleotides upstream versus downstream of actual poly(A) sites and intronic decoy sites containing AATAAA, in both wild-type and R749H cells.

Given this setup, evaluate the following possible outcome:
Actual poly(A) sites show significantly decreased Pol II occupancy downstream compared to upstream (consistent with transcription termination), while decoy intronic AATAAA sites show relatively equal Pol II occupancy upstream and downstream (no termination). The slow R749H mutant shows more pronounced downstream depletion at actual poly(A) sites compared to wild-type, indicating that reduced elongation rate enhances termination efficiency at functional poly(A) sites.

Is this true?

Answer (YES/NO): NO